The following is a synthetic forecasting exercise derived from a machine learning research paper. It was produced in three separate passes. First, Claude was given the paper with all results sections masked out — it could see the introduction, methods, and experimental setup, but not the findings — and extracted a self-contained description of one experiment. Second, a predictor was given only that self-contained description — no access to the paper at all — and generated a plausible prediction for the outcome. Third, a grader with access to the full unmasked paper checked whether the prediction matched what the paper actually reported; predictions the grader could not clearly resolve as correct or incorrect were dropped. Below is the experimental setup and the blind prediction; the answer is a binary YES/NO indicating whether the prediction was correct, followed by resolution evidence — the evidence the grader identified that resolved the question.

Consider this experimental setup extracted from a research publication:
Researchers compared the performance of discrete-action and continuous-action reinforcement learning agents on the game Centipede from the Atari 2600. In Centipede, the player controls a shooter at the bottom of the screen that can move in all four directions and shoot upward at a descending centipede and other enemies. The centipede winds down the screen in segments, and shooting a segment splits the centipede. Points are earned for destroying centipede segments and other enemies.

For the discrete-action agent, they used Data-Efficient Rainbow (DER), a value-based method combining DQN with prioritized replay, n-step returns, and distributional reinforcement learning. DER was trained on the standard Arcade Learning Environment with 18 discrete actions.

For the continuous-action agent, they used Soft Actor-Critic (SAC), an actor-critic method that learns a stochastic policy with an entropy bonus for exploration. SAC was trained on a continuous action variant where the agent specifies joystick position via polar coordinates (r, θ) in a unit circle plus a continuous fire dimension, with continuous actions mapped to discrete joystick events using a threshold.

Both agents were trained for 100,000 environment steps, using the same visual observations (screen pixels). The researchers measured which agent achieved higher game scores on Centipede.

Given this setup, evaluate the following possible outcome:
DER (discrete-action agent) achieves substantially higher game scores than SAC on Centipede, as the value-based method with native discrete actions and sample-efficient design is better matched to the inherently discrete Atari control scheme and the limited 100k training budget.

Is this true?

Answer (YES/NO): NO